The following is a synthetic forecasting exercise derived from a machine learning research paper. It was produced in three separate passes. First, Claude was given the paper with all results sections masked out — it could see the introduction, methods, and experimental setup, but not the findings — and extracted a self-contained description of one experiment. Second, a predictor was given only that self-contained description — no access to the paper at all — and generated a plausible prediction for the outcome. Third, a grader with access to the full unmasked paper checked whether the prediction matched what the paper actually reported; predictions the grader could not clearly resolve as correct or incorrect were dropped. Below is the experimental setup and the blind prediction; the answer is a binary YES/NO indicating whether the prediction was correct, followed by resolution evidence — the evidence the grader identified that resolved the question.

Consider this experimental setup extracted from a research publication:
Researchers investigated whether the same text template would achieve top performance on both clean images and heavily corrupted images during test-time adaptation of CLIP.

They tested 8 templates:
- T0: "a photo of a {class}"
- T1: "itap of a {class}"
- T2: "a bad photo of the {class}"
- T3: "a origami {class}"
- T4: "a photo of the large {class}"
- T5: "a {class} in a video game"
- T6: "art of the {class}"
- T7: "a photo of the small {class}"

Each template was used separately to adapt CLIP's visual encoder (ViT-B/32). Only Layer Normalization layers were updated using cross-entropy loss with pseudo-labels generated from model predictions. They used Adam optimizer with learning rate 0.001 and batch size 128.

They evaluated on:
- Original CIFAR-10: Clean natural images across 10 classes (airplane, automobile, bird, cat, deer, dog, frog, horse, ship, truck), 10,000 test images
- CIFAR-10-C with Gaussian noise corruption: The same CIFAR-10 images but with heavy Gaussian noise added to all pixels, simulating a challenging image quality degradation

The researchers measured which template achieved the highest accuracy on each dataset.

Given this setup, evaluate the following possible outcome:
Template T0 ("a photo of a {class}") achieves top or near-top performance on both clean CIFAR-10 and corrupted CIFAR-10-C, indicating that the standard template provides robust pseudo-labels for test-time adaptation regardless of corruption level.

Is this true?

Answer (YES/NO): NO